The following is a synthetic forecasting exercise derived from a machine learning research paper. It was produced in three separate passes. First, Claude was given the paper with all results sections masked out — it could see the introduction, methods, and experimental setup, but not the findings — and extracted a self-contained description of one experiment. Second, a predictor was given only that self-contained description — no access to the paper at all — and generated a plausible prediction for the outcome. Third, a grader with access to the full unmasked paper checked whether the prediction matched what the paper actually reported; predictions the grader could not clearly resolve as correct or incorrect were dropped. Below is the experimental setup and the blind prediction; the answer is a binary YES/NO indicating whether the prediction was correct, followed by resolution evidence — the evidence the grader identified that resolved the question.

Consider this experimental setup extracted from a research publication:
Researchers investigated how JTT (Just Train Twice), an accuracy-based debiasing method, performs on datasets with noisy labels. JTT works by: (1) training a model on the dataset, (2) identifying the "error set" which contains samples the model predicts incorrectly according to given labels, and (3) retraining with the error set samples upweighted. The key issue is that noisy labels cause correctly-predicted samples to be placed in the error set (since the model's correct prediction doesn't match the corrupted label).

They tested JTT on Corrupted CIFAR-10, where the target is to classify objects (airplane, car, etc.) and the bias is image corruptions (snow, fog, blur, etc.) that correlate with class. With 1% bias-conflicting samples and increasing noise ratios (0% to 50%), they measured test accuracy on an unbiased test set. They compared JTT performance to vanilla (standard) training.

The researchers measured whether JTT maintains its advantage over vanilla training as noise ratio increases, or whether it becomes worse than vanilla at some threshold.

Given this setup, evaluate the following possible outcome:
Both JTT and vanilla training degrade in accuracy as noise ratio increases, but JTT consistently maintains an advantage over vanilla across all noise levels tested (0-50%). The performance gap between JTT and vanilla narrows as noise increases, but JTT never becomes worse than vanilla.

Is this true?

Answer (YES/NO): NO